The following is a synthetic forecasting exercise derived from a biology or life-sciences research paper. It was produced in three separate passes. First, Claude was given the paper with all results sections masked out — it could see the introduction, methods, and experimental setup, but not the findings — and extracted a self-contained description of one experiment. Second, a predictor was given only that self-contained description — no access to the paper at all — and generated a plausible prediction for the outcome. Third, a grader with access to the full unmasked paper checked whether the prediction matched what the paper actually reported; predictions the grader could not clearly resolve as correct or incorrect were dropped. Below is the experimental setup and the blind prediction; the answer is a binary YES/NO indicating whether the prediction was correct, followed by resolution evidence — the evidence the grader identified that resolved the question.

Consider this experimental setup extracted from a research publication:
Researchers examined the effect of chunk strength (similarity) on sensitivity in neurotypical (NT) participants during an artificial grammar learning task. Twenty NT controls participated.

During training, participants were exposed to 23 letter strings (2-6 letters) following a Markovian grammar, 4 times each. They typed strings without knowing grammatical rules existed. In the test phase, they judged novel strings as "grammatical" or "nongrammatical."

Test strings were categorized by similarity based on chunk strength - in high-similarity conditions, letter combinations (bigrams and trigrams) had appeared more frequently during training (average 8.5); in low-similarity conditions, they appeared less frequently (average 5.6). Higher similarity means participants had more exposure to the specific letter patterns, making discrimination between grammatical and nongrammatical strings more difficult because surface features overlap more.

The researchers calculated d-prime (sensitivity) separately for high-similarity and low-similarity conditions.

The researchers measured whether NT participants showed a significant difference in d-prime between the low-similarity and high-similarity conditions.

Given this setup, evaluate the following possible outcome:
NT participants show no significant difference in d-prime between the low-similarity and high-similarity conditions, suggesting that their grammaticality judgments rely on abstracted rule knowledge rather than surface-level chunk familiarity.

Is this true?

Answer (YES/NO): NO